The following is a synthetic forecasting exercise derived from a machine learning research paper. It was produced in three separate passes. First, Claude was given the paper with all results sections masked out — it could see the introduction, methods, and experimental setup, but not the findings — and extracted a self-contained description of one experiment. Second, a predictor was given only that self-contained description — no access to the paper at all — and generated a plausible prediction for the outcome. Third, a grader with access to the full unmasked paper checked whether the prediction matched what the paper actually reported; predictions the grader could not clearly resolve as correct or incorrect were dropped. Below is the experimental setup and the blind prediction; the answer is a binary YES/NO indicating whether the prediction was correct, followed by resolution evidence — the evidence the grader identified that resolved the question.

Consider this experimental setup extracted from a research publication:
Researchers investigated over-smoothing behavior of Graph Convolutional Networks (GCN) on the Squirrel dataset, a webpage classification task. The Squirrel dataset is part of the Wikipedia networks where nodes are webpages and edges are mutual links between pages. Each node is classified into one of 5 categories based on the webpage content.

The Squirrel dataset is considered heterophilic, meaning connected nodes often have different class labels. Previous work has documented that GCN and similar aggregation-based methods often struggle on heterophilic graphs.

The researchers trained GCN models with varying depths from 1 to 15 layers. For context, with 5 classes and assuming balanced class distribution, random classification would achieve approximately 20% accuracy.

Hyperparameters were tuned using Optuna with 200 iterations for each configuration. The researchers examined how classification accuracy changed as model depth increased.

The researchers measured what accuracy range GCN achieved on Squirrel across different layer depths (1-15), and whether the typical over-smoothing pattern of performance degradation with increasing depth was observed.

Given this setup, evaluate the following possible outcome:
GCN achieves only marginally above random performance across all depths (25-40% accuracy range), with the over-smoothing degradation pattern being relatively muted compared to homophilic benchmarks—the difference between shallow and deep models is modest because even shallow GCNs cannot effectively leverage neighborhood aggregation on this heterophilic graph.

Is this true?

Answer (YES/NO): YES